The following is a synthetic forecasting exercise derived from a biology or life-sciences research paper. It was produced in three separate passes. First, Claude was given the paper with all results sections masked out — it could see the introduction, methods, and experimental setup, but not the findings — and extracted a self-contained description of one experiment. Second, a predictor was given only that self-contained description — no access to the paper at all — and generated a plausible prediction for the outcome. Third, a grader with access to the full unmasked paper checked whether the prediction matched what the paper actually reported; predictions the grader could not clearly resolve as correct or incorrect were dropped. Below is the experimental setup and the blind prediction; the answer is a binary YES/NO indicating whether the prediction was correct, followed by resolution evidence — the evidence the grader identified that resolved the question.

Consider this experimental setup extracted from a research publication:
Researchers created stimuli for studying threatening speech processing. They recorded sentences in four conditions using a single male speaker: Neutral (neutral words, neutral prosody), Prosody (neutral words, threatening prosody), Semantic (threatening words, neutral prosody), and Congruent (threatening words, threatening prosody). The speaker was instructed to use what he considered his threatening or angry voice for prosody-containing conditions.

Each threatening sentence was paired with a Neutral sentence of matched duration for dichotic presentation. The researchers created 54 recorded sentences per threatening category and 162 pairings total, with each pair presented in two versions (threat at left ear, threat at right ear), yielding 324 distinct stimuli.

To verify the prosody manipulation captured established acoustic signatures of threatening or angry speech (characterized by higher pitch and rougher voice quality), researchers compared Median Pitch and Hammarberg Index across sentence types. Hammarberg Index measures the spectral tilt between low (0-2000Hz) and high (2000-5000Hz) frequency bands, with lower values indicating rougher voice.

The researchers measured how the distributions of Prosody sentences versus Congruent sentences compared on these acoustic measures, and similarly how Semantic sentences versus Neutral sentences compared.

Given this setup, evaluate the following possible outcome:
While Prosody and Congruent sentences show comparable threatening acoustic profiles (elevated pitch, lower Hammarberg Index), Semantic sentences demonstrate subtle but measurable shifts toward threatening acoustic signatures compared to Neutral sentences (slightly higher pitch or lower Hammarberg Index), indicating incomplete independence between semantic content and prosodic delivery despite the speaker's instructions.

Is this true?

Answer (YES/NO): NO